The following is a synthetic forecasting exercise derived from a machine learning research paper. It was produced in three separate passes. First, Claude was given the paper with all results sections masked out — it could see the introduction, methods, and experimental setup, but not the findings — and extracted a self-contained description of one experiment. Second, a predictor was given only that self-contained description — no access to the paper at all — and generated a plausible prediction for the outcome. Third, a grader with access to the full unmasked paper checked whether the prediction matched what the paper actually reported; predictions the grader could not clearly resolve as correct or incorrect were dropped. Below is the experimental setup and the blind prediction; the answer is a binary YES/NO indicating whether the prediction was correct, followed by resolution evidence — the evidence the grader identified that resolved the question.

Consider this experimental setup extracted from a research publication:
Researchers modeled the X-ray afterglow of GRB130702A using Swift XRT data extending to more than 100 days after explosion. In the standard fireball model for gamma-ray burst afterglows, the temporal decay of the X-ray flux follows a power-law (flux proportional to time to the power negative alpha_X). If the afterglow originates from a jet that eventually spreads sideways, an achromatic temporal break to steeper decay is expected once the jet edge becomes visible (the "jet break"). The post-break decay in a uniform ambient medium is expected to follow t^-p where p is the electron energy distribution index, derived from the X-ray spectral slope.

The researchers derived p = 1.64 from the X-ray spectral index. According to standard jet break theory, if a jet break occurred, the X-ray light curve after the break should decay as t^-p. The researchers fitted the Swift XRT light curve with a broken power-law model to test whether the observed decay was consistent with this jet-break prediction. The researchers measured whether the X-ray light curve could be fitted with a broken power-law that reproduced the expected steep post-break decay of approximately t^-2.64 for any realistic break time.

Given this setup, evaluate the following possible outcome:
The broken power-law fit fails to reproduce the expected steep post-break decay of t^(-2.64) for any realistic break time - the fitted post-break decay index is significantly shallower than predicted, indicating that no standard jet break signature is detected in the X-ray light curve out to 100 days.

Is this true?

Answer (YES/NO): YES